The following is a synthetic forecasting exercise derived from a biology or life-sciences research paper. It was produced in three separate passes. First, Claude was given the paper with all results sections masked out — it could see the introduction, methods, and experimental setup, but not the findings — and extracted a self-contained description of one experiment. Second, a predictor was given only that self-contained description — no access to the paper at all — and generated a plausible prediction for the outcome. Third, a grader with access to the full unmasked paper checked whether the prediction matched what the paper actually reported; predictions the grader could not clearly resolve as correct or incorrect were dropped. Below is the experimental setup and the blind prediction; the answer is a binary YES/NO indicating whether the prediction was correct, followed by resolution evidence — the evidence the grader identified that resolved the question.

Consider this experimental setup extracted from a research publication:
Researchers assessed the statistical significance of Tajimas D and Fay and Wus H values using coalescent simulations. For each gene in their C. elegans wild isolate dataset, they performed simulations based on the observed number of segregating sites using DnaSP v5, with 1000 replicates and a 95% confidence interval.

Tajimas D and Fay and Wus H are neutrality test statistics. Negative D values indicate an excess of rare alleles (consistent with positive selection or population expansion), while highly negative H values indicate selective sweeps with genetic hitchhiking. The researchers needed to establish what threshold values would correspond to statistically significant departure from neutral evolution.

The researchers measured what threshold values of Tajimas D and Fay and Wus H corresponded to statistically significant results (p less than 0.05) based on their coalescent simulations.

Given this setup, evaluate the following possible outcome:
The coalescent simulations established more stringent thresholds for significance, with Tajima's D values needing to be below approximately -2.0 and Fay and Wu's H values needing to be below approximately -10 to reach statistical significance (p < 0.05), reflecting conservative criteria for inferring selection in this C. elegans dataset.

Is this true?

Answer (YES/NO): NO